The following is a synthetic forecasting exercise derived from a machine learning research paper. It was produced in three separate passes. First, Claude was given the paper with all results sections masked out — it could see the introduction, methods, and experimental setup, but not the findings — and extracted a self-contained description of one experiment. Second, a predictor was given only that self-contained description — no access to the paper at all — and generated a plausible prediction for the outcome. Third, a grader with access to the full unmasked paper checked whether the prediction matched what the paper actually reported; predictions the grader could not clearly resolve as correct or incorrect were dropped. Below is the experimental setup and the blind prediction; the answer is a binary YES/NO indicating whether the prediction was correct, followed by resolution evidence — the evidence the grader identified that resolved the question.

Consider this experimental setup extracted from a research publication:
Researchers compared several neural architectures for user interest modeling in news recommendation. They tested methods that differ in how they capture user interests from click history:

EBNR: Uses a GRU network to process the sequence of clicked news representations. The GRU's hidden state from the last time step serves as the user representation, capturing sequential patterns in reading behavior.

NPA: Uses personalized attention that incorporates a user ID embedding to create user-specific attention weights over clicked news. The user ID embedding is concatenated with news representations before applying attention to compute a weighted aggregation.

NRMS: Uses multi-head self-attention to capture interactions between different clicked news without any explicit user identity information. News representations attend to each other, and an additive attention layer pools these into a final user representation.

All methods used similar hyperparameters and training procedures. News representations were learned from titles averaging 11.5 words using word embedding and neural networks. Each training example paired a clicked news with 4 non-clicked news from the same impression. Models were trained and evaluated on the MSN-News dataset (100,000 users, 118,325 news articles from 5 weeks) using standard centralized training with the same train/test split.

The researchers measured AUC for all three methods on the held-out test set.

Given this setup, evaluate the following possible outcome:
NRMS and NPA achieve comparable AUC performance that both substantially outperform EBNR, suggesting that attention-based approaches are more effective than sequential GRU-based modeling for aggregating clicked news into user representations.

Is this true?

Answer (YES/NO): NO